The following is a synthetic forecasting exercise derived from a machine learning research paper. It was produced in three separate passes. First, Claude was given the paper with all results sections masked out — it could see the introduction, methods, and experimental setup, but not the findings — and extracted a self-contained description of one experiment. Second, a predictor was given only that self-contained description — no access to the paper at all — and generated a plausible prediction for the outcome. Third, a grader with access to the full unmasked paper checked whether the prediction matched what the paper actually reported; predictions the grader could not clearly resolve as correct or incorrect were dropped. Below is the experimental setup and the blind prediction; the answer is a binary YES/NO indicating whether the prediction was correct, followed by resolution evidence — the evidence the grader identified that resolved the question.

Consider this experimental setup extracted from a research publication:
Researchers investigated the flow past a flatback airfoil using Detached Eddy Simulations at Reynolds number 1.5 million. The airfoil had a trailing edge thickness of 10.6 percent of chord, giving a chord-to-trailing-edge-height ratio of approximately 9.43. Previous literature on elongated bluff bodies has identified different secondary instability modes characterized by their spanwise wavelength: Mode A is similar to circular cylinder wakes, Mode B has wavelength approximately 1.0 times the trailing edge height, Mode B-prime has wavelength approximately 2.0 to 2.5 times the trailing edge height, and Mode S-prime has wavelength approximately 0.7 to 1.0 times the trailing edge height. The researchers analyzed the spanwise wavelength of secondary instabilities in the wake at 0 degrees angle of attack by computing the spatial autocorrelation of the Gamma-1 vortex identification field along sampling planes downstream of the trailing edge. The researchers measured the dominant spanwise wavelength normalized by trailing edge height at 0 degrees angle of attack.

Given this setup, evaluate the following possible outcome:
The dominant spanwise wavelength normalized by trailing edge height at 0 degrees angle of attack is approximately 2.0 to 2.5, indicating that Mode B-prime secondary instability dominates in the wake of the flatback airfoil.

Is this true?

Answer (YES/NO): NO